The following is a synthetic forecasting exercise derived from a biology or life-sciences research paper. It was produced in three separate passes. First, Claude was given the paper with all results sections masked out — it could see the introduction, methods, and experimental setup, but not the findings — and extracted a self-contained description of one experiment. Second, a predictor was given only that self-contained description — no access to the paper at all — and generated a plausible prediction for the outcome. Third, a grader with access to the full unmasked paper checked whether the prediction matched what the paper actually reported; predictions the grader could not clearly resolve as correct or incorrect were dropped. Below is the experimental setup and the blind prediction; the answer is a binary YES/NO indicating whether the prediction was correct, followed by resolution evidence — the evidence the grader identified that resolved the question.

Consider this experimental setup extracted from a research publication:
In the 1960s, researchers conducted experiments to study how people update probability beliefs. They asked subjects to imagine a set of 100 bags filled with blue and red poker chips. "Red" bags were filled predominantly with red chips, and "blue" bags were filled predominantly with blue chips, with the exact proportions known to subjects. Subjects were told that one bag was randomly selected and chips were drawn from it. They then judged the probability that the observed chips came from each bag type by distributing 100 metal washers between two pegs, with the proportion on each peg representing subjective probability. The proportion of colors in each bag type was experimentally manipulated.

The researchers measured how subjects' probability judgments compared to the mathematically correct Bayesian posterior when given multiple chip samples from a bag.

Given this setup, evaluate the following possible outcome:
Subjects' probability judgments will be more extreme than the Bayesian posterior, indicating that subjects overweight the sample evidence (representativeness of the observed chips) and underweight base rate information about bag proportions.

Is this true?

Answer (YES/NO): NO